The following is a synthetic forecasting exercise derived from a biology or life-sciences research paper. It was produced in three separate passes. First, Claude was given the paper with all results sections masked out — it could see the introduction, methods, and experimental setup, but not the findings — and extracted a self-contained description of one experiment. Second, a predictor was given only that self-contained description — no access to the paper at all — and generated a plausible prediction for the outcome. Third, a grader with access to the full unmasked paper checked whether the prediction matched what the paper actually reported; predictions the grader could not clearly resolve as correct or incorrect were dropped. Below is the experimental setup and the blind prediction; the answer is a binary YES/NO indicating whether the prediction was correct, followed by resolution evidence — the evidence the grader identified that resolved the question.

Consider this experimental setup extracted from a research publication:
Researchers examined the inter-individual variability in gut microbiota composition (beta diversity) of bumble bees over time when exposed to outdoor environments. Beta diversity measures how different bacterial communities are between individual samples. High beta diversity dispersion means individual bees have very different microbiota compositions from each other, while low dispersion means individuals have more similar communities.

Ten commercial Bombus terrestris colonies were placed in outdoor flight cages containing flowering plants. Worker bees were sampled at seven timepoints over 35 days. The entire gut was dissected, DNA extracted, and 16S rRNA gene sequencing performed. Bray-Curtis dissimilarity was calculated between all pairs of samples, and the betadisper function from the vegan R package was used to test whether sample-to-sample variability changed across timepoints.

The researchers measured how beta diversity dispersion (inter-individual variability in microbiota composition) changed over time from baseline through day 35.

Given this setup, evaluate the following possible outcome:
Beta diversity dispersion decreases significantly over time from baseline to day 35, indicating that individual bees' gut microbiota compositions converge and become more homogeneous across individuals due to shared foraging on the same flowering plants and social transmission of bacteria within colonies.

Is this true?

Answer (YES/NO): NO